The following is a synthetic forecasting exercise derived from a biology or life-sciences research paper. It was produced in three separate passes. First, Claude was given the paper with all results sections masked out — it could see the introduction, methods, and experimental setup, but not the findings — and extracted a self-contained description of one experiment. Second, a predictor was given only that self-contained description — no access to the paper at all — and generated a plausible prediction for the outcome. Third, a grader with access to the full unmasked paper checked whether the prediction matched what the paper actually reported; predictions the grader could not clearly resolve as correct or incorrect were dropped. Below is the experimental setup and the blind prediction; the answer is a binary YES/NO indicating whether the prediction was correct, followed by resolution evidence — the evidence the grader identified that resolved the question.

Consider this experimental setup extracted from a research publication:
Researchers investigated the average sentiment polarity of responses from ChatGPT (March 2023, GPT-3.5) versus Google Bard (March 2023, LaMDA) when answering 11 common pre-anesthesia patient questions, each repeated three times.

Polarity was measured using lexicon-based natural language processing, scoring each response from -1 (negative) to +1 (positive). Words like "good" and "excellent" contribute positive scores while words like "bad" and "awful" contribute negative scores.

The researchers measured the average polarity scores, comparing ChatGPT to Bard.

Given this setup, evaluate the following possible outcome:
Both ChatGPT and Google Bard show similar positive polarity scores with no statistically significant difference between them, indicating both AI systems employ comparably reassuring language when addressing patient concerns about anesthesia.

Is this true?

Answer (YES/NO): NO